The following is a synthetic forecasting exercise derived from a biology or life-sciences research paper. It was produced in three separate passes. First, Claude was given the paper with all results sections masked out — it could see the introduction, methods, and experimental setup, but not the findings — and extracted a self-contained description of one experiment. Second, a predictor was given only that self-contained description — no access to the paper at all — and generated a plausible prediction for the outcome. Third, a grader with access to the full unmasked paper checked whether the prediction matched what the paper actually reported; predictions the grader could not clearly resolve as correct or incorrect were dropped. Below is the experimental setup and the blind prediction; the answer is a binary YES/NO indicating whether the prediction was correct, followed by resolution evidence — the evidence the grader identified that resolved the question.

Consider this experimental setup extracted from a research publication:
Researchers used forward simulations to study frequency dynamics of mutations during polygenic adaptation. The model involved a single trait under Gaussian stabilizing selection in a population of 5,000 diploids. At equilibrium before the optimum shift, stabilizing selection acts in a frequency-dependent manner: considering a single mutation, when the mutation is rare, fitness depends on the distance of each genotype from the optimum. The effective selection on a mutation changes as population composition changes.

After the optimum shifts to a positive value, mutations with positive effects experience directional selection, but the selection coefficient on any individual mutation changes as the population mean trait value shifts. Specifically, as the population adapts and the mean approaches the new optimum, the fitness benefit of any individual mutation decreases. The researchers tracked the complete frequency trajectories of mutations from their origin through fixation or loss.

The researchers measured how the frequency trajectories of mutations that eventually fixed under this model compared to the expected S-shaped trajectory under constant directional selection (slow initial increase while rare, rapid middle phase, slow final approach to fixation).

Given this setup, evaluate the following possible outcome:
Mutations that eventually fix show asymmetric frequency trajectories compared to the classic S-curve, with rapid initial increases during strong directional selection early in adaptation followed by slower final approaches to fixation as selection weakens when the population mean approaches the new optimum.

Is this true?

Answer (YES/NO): YES